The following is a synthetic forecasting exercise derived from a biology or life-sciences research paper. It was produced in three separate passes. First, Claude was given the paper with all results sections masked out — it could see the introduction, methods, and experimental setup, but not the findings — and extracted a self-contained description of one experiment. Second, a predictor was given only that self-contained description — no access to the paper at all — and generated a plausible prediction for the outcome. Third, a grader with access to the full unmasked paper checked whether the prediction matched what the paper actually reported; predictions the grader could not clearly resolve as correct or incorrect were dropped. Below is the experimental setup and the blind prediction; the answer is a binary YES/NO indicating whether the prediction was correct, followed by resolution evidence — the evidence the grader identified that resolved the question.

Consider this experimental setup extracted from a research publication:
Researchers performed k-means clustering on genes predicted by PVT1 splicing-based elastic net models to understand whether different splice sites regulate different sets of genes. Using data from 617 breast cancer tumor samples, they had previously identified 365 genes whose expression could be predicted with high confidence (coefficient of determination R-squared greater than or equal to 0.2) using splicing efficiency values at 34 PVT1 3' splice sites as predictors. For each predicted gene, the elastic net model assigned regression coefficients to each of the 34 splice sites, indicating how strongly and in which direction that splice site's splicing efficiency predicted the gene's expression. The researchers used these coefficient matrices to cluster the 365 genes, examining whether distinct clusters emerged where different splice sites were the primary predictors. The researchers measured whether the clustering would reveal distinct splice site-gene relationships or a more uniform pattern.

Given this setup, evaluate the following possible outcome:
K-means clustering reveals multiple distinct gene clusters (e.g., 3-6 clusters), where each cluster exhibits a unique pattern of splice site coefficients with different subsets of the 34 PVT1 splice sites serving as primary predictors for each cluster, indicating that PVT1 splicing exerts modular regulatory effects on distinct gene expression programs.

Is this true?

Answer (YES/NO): YES